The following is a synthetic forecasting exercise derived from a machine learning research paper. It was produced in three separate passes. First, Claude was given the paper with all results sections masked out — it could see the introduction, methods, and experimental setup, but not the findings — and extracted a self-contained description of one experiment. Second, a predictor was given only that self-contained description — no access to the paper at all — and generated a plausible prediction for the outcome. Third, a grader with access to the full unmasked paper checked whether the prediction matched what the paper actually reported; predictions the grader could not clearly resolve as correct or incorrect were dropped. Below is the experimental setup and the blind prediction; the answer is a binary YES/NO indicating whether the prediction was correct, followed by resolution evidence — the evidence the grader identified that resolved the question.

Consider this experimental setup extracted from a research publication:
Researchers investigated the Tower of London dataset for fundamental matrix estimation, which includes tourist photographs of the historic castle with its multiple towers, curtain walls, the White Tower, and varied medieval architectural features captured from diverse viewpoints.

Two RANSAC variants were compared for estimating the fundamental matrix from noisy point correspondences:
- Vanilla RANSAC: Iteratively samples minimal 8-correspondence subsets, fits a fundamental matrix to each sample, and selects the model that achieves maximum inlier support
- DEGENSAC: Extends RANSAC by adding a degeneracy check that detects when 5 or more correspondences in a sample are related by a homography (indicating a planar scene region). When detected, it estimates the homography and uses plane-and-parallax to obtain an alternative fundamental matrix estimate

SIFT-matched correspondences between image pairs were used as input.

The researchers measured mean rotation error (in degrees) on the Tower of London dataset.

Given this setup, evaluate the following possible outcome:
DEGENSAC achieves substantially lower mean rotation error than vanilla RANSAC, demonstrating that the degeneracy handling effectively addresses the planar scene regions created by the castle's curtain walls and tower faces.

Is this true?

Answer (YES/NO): NO